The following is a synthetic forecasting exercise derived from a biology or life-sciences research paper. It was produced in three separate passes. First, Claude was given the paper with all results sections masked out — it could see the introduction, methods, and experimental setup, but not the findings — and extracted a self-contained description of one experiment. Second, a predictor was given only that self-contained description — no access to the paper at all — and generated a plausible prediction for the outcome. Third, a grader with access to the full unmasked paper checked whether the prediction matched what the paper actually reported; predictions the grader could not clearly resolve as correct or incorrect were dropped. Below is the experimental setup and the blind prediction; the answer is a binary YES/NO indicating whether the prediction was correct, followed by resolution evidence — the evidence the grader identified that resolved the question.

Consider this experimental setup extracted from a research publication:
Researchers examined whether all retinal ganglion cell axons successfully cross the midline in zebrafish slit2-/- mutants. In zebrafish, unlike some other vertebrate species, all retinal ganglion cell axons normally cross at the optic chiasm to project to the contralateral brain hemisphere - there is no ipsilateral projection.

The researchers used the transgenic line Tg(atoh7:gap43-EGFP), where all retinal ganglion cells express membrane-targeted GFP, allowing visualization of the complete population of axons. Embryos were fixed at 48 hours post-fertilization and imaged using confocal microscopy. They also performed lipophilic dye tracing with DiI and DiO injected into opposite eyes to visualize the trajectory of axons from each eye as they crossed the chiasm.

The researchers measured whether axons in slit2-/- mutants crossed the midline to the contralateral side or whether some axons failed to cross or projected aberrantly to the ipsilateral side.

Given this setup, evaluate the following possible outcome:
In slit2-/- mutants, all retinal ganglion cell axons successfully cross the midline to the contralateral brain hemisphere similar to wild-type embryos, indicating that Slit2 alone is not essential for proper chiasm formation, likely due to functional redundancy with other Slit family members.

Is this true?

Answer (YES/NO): NO